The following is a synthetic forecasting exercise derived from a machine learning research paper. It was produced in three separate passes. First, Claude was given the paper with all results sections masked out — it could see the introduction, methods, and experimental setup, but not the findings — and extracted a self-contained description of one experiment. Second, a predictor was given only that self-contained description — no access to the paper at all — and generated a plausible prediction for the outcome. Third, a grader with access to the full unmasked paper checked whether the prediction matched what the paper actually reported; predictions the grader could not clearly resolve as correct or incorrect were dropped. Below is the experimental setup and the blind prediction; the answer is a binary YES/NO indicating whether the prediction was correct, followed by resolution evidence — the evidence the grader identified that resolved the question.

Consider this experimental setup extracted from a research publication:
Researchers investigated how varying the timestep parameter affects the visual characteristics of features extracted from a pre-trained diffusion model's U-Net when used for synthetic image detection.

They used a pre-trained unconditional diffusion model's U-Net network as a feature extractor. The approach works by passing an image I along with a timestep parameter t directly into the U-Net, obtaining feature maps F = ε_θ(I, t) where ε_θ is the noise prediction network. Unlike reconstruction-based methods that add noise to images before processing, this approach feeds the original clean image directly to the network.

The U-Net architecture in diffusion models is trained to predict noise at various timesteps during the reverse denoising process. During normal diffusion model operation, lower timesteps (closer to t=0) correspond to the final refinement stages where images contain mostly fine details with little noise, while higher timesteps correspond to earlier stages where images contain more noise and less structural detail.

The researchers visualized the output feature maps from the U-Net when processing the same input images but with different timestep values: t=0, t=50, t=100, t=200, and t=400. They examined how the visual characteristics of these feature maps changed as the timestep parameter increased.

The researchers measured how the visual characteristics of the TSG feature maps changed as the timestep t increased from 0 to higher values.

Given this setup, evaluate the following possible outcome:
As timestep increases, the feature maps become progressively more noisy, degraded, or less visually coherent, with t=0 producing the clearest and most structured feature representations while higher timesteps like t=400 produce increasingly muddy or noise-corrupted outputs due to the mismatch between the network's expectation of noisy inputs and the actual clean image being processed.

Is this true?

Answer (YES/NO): NO